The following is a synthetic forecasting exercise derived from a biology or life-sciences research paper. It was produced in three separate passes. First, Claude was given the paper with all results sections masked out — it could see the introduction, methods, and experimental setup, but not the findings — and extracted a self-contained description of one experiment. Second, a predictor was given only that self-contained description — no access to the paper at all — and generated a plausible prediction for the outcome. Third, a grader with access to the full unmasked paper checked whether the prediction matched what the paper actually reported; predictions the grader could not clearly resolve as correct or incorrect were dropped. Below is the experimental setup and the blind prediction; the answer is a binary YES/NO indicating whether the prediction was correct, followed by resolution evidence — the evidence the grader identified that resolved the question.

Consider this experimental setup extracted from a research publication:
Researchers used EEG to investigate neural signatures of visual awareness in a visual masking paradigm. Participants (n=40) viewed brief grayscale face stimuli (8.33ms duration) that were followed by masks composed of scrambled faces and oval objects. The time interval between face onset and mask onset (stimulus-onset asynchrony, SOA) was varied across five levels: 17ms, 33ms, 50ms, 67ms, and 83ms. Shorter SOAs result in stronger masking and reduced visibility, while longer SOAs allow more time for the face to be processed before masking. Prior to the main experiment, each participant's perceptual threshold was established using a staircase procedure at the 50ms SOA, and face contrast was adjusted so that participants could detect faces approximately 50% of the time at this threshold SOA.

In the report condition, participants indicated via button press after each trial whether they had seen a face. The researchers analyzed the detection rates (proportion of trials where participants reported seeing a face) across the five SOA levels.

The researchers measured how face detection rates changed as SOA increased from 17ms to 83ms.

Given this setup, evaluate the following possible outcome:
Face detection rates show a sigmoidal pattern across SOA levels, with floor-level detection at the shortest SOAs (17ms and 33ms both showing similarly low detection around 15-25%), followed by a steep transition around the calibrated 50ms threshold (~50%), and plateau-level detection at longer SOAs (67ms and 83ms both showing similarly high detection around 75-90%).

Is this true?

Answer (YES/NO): YES